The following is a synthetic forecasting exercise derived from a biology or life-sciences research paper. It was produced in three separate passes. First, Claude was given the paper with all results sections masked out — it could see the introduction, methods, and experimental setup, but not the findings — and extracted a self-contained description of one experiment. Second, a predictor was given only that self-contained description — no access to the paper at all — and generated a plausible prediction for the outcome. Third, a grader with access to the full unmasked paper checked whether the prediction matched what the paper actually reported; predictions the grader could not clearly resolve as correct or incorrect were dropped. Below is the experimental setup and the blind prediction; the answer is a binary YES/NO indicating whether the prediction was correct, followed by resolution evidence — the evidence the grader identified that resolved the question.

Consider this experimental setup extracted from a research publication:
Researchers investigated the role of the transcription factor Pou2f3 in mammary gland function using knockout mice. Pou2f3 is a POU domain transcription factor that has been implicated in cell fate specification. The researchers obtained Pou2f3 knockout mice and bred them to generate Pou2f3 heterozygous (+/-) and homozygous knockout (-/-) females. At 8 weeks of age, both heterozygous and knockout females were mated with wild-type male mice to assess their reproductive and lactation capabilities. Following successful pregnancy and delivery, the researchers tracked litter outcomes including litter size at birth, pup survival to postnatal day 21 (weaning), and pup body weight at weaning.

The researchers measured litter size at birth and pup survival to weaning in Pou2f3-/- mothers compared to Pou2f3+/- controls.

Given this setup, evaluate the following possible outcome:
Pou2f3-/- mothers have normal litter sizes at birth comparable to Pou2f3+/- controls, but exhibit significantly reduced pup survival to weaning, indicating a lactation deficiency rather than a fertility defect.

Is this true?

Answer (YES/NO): NO